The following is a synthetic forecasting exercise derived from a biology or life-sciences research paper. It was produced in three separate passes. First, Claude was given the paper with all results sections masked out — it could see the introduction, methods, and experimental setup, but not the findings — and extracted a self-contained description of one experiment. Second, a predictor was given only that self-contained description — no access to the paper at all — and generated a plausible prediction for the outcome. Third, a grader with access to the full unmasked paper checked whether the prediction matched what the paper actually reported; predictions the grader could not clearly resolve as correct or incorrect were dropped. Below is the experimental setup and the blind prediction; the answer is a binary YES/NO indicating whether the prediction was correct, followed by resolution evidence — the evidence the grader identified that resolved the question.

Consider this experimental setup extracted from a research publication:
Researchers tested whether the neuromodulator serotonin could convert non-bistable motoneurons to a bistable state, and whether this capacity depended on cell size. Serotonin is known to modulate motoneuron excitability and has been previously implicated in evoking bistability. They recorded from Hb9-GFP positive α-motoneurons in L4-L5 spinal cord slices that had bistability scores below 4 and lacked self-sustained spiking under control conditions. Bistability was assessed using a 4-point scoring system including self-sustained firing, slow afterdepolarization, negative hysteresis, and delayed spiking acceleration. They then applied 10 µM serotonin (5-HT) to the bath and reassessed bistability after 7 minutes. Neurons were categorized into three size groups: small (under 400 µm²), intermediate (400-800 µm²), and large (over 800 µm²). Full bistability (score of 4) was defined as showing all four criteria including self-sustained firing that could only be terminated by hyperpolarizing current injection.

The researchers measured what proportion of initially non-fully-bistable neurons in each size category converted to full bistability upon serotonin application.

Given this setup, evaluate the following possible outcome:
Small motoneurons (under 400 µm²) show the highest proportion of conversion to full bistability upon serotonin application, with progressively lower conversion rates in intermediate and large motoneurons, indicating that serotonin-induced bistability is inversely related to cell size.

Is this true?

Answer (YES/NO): NO